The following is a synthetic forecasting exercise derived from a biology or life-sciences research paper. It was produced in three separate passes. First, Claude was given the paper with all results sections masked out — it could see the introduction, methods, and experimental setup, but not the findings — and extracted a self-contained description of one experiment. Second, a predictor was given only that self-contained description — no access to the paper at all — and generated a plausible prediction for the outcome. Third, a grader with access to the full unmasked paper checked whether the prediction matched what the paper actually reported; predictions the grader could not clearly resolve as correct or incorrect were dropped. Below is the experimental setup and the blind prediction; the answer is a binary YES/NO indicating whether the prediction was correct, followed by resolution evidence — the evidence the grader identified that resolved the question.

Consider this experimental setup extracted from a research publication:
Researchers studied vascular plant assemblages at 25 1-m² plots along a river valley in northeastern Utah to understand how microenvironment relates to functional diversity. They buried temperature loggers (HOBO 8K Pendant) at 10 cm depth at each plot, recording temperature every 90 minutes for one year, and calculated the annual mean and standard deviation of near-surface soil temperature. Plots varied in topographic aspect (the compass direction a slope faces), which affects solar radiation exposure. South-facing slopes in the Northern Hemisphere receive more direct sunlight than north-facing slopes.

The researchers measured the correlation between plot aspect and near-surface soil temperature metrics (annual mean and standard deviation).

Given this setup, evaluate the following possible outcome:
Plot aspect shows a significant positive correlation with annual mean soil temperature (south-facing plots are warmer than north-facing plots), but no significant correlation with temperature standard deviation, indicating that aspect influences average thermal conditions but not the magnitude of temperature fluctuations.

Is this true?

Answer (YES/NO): NO